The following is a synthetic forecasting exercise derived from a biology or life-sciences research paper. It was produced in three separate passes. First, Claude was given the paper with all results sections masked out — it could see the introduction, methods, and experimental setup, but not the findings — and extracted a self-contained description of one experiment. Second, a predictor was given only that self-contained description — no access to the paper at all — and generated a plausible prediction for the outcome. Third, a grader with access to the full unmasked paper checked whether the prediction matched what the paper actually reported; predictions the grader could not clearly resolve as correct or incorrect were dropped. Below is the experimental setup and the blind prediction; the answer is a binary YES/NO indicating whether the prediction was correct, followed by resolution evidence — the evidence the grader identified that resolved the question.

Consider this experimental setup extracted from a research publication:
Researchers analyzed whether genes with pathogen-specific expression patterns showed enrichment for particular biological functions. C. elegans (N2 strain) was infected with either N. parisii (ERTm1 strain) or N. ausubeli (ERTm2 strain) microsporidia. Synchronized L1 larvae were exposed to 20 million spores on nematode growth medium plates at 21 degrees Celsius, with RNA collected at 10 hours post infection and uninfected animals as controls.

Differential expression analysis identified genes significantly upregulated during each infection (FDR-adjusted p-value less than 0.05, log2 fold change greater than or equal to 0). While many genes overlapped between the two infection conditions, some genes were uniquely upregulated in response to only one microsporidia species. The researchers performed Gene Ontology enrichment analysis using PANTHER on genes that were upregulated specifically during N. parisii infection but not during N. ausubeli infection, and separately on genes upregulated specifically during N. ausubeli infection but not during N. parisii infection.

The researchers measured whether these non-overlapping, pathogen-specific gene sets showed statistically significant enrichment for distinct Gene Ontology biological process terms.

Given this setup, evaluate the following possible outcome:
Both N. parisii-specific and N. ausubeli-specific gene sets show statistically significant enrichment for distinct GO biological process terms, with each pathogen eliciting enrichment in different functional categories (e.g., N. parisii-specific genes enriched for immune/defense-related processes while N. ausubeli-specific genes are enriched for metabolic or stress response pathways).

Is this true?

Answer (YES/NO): NO